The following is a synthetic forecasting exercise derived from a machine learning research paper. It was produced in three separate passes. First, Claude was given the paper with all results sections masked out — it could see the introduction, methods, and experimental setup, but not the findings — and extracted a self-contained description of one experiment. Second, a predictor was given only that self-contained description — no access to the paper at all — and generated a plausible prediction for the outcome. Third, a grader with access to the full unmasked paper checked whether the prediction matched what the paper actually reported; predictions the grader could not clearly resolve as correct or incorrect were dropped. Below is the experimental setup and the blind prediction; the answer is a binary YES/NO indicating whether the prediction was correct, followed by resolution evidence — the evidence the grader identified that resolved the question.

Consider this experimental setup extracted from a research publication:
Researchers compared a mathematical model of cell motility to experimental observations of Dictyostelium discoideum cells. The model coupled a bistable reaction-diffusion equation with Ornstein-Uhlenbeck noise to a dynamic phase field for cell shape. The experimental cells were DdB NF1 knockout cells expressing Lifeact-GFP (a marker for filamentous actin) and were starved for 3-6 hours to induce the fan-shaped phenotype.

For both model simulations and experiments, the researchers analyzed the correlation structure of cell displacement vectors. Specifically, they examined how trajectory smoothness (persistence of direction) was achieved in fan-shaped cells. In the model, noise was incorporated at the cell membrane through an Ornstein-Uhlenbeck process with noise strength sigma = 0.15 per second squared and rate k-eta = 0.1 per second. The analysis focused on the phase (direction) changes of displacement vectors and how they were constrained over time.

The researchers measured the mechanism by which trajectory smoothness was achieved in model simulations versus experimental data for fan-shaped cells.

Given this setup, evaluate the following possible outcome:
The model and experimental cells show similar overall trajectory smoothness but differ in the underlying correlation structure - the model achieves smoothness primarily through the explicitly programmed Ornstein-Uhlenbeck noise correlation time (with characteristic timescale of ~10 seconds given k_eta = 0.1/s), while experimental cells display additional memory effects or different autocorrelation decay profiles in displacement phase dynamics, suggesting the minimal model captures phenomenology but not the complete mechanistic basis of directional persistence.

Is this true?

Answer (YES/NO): NO